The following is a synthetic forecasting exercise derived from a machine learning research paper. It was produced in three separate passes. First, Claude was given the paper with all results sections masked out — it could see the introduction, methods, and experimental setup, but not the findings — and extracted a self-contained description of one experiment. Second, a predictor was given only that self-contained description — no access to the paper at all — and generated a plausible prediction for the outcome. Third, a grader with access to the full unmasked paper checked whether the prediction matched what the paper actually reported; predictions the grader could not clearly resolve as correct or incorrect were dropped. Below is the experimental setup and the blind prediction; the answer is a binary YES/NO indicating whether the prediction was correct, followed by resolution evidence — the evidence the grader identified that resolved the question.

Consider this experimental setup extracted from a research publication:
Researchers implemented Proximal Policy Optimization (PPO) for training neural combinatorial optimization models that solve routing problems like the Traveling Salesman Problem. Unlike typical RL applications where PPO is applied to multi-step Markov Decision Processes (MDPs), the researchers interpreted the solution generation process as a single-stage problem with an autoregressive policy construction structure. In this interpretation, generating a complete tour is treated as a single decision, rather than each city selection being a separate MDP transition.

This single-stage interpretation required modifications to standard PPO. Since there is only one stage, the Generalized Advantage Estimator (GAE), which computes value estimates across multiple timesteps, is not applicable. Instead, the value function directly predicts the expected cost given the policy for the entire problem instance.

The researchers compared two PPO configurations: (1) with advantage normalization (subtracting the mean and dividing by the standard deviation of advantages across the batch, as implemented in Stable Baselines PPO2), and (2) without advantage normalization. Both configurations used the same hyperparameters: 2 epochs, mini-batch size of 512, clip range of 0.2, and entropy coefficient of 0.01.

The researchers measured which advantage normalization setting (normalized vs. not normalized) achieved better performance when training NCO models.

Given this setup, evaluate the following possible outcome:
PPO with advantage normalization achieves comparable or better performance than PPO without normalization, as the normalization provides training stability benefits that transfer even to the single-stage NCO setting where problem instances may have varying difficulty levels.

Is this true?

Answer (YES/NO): NO